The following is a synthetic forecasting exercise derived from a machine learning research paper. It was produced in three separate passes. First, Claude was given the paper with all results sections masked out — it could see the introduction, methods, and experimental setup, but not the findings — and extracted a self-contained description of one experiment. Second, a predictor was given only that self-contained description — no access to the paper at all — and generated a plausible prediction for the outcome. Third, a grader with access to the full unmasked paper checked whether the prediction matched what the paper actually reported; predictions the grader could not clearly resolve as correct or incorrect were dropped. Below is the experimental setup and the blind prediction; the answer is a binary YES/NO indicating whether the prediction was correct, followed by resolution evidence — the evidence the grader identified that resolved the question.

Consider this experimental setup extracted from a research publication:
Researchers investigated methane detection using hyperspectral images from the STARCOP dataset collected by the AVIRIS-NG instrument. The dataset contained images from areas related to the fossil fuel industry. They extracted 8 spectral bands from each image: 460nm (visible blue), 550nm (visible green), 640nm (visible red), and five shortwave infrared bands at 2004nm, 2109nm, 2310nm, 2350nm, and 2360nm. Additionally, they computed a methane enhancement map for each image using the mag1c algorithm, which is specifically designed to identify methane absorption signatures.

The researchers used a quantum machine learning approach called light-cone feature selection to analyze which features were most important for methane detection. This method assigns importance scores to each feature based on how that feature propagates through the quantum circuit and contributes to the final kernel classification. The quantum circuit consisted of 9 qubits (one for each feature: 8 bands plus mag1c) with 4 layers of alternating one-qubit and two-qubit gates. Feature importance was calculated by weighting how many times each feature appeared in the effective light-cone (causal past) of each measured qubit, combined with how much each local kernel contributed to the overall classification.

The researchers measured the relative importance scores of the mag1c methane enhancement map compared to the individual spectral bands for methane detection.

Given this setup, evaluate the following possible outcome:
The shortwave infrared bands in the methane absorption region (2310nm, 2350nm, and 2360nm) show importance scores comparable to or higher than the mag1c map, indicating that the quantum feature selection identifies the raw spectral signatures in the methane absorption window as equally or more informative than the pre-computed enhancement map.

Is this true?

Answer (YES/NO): YES